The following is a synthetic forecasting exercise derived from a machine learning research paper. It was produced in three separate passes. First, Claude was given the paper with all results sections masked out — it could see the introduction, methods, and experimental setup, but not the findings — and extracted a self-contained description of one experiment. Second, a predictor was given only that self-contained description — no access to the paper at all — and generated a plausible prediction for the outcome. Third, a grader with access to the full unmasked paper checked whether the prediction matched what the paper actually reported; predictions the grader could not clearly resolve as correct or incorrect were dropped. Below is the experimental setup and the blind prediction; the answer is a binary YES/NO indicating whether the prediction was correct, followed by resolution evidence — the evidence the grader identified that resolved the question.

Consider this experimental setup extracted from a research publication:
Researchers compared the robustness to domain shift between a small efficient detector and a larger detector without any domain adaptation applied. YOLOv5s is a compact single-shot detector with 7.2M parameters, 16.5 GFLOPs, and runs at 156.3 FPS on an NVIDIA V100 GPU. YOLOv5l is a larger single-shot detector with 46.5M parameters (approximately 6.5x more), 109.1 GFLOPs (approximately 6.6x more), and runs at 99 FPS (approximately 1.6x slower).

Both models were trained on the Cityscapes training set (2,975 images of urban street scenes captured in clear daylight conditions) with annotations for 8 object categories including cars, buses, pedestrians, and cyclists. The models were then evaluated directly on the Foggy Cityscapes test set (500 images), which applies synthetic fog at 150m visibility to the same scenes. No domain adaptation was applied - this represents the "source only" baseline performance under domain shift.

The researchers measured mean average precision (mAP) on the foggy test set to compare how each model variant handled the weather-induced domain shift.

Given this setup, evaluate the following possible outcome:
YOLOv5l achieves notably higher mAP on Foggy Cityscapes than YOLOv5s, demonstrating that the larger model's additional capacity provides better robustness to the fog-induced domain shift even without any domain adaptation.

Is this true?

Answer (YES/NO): YES